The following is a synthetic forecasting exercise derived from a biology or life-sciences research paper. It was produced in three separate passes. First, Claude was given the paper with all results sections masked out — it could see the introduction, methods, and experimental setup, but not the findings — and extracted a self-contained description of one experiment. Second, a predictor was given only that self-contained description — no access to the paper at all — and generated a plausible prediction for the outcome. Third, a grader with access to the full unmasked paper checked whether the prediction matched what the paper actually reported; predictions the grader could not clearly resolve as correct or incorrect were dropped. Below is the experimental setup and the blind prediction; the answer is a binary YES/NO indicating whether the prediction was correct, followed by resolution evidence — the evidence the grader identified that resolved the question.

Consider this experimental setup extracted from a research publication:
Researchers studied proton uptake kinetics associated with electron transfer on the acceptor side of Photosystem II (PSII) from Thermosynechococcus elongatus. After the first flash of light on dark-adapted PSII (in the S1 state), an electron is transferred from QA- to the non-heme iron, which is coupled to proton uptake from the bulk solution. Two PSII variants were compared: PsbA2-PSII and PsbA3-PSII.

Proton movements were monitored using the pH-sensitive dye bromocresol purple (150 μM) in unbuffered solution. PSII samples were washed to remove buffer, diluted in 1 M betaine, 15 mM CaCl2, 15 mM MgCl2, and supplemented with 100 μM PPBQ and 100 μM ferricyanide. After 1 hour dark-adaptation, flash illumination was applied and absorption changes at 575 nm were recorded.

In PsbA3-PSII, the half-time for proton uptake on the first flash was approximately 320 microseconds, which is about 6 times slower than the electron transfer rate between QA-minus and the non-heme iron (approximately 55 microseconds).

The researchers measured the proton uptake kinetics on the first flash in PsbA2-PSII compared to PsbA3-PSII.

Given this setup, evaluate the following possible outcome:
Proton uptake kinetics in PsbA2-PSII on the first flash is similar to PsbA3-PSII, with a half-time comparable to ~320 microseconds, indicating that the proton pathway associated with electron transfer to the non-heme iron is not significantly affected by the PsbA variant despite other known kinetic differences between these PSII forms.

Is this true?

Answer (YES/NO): NO